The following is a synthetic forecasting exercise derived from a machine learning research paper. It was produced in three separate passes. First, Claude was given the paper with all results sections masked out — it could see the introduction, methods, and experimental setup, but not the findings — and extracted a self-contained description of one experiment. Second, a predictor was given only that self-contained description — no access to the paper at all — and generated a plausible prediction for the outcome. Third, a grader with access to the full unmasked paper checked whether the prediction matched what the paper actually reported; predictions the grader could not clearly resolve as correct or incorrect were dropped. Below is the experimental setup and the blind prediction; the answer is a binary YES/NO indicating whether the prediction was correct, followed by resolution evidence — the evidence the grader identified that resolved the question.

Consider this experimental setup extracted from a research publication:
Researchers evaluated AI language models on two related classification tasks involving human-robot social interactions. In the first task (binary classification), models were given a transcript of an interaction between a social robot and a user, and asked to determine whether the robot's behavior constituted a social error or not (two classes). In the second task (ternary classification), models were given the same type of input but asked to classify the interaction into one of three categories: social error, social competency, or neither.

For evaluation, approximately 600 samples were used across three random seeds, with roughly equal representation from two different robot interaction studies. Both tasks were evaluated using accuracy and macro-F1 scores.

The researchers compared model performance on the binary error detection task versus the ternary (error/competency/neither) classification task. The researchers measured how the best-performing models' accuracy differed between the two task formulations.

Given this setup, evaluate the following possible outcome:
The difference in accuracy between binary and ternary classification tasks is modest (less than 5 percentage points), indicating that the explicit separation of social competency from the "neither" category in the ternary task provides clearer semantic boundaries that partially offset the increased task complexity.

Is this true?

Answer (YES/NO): NO